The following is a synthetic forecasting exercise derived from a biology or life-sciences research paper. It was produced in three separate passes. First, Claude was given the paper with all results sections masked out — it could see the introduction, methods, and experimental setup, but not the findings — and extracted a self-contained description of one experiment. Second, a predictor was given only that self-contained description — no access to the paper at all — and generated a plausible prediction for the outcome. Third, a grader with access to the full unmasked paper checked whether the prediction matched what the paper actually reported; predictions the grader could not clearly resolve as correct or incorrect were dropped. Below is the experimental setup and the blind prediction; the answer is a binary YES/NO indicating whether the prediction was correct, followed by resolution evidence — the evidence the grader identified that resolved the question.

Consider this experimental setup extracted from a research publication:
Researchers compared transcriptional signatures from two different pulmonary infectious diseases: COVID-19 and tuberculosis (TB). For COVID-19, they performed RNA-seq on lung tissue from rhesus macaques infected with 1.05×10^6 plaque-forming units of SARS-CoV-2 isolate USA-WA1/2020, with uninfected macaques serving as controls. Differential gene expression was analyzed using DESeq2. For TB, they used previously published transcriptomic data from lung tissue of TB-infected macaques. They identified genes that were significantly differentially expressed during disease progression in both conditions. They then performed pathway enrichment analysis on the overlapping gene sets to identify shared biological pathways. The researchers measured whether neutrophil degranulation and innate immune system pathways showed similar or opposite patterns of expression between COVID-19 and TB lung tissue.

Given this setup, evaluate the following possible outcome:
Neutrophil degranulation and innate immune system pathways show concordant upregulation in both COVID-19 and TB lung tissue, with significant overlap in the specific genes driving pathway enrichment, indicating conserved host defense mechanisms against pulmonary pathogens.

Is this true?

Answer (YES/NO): YES